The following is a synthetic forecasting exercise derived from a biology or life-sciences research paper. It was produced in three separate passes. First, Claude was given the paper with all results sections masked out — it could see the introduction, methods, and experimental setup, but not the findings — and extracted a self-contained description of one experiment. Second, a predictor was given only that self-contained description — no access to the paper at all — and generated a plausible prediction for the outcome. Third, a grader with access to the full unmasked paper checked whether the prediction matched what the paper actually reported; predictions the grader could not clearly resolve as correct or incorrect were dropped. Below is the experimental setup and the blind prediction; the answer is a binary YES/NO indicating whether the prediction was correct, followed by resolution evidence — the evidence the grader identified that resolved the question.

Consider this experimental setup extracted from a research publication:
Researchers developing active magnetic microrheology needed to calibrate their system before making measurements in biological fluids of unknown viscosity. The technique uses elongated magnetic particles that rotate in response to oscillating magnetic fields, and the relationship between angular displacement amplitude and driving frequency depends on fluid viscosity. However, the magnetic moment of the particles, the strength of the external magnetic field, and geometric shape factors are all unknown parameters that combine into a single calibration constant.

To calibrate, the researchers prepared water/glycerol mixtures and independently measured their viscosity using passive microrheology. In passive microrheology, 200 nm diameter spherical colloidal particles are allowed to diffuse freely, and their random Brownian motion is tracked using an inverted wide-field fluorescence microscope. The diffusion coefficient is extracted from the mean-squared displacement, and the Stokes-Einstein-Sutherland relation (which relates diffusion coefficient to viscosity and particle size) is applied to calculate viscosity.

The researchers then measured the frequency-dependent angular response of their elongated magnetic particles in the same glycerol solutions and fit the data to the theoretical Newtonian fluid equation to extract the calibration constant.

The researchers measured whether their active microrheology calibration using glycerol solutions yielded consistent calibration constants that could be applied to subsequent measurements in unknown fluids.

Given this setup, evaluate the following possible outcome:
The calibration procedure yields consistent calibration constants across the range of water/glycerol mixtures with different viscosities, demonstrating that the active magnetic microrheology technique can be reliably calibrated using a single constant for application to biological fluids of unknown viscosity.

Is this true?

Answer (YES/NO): YES